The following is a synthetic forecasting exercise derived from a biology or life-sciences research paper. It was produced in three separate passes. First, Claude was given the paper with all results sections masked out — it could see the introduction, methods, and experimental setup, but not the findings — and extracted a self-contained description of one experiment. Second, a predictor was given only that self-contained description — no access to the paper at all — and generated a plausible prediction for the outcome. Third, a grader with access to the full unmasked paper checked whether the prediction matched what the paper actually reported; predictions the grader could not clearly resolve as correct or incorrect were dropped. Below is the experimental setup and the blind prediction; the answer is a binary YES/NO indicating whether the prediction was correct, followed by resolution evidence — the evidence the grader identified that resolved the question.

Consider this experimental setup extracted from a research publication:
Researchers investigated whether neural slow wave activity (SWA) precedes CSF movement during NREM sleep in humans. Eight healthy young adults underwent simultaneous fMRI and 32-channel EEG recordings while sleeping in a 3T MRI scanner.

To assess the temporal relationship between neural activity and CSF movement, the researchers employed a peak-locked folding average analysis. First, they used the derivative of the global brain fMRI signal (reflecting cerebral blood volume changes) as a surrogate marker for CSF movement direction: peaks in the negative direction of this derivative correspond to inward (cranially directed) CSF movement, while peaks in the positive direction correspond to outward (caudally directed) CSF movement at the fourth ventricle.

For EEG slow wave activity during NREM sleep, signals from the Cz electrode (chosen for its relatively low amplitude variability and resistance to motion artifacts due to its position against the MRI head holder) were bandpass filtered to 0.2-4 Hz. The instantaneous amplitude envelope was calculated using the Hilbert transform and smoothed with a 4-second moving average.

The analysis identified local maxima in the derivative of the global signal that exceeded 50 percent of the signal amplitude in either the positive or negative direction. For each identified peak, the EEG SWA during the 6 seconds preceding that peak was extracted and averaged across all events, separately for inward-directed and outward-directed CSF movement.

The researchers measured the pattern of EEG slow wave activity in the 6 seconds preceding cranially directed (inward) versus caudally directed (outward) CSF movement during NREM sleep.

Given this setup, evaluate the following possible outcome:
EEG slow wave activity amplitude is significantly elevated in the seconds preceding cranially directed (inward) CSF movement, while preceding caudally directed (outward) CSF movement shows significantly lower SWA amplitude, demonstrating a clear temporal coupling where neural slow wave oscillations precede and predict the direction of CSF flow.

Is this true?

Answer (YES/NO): NO